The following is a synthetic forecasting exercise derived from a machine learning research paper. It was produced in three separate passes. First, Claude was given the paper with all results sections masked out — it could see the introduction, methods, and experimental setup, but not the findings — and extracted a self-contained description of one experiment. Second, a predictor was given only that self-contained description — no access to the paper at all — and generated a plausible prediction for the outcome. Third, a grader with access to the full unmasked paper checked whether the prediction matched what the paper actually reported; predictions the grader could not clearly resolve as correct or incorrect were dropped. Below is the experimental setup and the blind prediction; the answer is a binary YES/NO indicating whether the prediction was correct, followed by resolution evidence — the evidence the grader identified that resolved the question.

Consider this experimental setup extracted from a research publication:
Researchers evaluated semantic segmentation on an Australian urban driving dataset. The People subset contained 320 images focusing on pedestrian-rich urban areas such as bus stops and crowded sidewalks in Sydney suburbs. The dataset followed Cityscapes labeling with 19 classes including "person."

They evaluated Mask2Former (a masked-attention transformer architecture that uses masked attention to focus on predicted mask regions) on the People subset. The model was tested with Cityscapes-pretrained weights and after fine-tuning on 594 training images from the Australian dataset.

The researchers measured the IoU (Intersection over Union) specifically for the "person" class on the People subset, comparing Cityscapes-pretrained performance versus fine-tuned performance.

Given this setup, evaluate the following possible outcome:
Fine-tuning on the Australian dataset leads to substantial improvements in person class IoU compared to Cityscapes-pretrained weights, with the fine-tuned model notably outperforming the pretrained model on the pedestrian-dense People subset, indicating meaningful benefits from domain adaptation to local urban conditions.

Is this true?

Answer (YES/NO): NO